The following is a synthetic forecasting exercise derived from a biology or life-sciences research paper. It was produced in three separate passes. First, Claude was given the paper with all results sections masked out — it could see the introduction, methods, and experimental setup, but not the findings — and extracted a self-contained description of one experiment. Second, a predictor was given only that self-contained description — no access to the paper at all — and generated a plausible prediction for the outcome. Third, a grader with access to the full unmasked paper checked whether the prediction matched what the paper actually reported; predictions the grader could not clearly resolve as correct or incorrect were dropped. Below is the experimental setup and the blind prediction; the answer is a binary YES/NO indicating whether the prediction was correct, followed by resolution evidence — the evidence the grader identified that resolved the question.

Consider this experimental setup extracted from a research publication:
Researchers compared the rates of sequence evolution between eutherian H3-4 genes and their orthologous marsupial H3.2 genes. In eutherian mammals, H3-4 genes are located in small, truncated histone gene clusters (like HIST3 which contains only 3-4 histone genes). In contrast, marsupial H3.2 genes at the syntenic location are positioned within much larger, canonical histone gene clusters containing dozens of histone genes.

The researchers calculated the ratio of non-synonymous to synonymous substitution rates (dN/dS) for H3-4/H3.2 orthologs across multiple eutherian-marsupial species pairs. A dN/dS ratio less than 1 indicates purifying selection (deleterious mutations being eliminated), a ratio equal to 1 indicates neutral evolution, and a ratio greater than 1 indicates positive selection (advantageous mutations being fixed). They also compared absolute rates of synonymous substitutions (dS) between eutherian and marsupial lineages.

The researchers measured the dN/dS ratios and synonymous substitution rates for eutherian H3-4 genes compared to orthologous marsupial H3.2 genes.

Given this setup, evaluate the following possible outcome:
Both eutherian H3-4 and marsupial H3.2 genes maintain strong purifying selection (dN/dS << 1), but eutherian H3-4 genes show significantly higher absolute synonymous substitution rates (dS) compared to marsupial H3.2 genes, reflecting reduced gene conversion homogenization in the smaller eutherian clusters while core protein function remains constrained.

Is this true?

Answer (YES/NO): NO